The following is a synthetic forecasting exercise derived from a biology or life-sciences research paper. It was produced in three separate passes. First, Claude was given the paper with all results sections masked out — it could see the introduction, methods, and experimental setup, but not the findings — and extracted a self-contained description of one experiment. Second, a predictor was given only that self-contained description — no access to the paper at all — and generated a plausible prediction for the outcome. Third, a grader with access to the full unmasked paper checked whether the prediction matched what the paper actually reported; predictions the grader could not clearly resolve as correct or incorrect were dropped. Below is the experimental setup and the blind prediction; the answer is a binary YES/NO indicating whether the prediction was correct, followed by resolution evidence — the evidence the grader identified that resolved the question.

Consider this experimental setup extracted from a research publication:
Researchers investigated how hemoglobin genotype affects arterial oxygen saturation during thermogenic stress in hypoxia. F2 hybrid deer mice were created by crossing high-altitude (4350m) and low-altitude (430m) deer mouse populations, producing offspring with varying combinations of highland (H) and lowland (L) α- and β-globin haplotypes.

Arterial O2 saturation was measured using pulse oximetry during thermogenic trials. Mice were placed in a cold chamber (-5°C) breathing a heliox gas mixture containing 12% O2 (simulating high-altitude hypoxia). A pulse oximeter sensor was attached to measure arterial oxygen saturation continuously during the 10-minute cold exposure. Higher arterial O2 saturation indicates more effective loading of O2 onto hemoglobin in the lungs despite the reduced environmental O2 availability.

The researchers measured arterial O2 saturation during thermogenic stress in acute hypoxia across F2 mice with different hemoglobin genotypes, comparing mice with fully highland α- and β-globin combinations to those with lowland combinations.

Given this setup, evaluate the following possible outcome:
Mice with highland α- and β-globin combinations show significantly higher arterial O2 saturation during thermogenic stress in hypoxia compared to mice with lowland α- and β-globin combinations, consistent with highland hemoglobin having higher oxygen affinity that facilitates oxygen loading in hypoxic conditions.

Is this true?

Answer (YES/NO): YES